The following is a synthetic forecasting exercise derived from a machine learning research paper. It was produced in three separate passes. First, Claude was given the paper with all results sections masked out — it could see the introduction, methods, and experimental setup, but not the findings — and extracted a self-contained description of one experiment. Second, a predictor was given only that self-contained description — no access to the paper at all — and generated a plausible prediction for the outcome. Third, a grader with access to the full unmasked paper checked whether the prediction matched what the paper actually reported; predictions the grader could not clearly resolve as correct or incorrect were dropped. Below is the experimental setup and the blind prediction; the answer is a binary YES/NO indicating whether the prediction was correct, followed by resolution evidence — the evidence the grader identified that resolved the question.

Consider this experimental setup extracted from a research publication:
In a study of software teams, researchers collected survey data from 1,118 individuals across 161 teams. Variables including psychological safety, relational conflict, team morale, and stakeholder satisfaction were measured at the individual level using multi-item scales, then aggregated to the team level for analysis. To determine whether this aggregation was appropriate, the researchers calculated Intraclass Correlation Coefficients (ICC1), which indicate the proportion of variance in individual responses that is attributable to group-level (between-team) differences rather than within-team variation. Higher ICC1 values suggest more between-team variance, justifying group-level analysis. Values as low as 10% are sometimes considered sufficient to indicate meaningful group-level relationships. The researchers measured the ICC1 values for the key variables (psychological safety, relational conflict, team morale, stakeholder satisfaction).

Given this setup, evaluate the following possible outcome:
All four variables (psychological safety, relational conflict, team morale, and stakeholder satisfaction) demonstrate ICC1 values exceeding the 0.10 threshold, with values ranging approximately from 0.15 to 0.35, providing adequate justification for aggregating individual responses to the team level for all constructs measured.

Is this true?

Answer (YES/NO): YES